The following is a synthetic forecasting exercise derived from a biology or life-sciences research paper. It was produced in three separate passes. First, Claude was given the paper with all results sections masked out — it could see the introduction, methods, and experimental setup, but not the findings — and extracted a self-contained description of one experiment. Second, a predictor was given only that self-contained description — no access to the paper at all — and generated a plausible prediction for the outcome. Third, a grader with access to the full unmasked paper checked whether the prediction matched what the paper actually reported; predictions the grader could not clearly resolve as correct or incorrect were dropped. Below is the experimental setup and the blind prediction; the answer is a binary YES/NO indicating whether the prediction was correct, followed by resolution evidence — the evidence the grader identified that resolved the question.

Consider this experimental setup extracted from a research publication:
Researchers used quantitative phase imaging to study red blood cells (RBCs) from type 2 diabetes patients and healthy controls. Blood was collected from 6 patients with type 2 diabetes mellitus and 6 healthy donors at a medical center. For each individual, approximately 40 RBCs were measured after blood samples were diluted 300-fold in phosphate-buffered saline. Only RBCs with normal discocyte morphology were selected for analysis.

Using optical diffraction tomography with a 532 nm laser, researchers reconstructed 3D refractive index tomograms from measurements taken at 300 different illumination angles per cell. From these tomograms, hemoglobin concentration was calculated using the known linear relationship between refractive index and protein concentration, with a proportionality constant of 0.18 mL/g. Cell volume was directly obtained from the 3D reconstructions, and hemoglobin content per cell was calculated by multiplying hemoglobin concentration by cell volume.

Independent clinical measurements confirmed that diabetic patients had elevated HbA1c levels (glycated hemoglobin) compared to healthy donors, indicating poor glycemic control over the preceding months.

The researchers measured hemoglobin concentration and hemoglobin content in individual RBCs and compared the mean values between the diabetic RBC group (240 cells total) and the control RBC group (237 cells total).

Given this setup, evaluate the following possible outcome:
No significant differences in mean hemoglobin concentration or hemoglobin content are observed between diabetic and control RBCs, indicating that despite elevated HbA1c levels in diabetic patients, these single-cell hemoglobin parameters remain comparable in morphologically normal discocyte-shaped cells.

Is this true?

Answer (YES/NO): NO